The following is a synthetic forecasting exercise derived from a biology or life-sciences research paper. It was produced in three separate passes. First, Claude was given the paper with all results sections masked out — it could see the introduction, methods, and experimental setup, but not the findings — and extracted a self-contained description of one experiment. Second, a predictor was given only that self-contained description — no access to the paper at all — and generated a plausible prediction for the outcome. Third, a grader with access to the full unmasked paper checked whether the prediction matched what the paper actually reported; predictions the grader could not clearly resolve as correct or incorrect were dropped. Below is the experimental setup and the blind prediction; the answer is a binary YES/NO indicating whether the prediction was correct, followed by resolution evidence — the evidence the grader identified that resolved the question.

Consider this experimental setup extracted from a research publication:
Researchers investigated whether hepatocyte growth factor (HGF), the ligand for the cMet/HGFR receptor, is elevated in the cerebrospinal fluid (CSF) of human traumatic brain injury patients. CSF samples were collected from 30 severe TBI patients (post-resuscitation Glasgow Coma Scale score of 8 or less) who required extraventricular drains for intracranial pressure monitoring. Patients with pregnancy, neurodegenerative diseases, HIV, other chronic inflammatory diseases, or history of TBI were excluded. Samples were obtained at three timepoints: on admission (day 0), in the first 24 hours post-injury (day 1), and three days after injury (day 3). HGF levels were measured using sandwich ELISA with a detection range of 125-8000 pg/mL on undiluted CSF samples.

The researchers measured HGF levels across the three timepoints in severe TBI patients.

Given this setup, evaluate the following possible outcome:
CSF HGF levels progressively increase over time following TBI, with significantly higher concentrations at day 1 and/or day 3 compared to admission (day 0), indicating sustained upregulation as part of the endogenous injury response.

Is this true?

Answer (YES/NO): NO